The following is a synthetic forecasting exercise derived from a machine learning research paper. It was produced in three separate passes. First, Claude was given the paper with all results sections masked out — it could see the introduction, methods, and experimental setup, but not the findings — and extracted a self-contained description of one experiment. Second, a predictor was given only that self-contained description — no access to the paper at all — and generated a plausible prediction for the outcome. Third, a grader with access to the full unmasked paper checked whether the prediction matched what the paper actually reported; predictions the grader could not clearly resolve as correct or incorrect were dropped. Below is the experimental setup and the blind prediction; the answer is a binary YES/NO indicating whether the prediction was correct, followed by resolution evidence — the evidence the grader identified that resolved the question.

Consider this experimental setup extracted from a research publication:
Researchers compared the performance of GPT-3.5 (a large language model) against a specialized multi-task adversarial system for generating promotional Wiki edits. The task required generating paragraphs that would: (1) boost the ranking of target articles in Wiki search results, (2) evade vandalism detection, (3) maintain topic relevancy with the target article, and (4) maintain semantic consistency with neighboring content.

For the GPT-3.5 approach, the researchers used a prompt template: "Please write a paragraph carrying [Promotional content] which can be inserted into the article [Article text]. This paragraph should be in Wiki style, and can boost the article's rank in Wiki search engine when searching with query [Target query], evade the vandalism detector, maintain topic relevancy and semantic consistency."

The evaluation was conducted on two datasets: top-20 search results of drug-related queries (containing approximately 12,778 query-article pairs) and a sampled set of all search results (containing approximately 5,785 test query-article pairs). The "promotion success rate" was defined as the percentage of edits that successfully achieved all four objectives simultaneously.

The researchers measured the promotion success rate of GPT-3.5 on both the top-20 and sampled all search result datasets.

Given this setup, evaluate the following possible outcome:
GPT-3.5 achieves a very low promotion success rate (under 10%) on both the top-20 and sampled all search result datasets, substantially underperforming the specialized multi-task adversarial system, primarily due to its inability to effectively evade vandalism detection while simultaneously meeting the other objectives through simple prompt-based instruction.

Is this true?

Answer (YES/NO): NO